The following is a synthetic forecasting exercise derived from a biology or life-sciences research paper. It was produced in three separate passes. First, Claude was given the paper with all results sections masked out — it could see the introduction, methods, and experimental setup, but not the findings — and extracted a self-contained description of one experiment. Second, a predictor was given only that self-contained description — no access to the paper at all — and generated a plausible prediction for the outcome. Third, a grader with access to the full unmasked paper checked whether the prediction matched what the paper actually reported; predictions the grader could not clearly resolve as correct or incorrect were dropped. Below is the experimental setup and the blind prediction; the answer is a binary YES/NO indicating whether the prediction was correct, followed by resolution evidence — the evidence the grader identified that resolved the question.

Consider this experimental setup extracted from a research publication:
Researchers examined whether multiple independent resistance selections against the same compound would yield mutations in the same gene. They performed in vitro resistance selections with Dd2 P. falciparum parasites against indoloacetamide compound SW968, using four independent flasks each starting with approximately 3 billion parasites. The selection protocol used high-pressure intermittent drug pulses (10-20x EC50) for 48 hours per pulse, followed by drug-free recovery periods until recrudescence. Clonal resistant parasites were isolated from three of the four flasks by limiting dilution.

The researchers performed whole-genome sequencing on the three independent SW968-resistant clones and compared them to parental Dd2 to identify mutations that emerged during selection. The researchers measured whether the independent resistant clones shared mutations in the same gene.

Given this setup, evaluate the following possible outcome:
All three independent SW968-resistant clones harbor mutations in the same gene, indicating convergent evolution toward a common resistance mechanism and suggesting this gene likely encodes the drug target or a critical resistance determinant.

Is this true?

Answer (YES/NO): YES